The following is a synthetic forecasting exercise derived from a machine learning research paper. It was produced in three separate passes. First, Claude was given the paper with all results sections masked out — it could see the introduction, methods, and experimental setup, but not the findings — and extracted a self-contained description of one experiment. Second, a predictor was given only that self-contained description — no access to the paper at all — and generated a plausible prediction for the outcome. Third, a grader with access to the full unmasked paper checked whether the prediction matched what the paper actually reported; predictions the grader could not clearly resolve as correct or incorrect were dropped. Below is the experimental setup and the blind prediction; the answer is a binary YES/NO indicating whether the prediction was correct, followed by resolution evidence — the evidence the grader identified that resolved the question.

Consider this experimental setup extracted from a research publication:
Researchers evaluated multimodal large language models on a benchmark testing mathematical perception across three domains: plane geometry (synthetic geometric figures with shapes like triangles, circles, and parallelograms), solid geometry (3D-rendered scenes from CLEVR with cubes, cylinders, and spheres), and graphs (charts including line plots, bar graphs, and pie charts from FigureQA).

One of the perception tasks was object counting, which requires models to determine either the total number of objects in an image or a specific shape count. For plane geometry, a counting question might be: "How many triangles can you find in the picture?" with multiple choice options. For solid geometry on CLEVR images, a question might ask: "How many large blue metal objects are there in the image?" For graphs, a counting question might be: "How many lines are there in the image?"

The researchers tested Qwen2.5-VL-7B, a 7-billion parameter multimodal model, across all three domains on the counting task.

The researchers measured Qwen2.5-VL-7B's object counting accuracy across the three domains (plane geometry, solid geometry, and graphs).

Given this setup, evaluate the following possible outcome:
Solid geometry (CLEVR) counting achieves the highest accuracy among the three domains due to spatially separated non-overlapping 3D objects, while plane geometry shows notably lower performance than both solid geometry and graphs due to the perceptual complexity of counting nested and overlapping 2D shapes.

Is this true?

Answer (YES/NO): NO